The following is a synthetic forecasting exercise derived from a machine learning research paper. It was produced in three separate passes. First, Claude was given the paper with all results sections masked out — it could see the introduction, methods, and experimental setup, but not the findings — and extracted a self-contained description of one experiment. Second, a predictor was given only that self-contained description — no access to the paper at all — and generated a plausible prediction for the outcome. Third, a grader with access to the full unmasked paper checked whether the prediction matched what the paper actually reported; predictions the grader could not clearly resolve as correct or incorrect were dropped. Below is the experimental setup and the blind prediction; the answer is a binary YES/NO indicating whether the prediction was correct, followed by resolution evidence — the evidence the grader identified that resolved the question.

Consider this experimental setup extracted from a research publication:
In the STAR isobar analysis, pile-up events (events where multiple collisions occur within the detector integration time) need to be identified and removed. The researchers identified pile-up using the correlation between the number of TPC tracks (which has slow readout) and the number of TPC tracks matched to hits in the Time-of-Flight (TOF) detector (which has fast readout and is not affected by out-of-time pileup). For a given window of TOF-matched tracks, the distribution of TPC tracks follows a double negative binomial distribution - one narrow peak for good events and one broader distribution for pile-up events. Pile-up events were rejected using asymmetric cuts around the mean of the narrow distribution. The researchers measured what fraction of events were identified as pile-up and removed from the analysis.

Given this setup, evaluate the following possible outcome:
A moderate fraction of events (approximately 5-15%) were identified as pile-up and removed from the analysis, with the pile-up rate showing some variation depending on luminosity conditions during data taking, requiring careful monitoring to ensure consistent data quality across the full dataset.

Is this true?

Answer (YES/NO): NO